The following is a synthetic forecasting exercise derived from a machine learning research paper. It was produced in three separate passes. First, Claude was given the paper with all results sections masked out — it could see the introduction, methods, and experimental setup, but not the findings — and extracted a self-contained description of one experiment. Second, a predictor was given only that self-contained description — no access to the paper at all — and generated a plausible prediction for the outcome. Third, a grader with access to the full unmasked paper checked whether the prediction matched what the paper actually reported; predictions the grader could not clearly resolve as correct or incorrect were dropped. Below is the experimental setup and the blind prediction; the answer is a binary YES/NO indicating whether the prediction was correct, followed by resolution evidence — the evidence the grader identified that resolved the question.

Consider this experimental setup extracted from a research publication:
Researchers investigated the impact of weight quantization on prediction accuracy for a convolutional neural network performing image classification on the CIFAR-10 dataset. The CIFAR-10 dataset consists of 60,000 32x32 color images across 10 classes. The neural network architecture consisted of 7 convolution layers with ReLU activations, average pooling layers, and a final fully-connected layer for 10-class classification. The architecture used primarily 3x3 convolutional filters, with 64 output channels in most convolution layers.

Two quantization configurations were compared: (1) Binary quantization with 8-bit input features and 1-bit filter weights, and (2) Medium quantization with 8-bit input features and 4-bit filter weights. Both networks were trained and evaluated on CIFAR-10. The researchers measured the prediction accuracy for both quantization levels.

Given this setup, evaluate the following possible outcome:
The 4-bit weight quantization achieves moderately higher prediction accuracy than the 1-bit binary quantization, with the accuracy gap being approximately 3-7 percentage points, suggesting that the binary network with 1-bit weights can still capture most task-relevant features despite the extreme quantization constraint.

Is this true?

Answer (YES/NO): NO